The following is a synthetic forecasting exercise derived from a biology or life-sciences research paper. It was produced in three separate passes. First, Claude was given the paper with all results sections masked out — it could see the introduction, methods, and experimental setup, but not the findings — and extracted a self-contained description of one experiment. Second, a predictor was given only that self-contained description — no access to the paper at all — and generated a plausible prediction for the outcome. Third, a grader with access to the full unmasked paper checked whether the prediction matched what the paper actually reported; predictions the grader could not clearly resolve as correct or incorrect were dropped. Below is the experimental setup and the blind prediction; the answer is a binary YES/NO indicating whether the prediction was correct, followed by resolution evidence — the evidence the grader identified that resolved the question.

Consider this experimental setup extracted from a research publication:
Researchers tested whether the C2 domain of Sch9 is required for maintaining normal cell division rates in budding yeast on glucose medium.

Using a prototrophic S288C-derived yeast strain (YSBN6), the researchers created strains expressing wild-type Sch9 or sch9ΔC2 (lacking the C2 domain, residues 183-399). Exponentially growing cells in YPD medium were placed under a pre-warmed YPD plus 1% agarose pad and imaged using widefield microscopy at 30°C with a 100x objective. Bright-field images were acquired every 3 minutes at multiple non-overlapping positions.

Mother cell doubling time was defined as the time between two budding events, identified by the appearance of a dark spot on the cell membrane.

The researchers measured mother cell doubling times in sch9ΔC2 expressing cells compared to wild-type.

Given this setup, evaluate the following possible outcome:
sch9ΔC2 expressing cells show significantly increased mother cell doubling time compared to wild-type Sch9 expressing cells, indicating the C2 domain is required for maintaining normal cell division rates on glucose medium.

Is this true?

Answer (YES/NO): NO